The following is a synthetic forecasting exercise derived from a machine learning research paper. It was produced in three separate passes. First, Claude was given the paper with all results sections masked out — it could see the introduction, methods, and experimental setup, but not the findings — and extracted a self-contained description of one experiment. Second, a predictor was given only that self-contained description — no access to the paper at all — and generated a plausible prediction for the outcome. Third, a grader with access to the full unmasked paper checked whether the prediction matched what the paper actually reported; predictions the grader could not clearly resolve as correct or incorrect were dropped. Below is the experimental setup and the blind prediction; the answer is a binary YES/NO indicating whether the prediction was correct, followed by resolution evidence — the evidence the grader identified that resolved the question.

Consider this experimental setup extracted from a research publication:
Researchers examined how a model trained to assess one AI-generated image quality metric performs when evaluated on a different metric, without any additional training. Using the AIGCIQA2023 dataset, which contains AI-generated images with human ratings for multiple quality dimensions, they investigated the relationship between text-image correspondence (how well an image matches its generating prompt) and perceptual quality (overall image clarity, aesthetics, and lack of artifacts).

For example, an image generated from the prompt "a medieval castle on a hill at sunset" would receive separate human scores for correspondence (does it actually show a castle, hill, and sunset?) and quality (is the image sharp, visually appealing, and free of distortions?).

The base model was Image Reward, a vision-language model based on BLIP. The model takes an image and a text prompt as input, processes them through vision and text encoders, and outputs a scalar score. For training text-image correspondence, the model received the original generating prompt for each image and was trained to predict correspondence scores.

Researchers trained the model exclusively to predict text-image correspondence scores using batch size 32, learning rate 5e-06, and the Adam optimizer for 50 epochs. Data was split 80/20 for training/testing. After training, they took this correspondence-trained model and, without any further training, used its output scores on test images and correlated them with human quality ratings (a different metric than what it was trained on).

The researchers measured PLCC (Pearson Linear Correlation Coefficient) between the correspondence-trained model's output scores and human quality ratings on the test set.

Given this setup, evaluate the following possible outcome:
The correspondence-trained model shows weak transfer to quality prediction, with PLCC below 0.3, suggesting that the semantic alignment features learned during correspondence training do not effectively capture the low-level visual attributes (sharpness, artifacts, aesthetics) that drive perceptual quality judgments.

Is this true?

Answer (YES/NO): NO